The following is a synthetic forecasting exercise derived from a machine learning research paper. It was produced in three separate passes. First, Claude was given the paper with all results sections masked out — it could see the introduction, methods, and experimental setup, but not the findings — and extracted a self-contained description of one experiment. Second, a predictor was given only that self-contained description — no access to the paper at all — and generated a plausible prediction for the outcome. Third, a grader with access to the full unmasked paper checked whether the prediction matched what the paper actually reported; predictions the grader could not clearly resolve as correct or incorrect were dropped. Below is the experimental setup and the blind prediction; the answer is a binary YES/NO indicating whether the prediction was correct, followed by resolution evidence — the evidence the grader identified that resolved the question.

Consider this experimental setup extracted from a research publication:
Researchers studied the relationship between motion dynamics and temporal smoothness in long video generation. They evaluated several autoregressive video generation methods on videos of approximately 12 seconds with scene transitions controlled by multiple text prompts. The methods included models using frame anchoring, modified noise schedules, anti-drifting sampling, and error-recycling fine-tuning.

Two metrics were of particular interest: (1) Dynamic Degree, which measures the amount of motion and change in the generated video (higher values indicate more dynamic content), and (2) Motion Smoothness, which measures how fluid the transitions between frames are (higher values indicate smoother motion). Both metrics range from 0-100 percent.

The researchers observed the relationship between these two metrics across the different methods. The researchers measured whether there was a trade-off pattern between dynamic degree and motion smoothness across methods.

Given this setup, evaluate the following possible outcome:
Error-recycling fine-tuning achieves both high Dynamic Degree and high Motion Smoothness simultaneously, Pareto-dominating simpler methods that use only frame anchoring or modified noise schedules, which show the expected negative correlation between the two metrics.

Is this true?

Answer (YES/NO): NO